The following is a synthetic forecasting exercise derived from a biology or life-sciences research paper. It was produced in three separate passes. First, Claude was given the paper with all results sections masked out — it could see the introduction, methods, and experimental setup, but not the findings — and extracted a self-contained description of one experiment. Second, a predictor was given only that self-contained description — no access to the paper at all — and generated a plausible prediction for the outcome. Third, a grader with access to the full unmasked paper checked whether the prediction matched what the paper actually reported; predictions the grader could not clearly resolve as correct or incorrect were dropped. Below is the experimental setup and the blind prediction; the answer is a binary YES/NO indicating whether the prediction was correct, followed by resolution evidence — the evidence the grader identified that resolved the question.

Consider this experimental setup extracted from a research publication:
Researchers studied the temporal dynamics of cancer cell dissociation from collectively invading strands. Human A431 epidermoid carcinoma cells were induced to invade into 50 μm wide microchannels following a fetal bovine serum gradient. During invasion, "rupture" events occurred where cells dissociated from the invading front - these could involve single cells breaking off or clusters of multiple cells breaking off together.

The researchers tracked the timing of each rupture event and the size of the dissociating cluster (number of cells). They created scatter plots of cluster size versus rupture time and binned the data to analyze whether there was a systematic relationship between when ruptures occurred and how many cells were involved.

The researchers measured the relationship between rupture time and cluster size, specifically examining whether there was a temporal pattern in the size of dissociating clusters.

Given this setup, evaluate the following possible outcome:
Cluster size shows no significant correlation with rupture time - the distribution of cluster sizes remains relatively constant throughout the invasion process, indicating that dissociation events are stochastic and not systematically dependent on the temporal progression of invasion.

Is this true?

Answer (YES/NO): NO